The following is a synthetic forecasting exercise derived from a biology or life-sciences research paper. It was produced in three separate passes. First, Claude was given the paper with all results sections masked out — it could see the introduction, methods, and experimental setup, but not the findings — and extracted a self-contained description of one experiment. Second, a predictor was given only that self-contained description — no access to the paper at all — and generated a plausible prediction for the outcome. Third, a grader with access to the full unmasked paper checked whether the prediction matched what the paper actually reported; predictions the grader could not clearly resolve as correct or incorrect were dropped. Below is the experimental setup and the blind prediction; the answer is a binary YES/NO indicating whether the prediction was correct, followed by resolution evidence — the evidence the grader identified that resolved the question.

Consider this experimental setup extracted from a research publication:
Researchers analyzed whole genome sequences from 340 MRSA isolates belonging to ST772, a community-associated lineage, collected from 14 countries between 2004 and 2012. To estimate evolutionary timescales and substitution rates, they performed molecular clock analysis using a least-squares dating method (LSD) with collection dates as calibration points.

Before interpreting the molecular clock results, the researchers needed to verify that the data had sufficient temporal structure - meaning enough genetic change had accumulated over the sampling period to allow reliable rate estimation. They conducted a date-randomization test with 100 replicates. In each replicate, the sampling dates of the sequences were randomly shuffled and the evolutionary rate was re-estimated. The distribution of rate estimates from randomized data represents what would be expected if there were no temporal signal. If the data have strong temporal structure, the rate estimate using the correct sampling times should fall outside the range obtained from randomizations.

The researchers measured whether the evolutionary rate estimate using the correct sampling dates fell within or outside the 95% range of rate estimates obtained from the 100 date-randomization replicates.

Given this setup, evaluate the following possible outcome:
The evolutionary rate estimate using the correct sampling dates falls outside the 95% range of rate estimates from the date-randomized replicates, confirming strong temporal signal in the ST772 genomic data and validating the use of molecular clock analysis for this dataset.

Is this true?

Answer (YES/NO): YES